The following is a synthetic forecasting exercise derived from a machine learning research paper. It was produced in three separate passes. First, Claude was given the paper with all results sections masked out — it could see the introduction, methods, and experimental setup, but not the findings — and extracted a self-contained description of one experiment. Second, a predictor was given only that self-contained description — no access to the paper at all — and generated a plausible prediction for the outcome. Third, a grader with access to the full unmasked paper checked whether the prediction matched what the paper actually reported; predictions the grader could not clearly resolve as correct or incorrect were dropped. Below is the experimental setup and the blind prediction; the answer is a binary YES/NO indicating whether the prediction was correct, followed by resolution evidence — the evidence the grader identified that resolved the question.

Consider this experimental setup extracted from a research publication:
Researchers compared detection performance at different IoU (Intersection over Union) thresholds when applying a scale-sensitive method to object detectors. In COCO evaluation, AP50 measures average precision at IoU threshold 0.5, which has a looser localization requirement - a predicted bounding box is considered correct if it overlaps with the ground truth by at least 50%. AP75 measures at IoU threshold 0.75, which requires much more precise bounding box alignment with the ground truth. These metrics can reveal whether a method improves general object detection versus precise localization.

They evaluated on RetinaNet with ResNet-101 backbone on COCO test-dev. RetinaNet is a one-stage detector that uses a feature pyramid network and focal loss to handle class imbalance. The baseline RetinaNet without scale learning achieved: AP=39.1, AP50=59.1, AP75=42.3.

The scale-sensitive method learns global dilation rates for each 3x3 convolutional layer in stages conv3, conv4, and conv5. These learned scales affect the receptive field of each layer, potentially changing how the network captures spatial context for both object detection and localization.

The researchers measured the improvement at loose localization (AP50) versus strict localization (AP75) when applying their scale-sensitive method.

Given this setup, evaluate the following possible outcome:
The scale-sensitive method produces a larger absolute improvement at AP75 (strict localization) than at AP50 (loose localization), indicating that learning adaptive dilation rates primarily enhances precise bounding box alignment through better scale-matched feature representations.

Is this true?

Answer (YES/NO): NO